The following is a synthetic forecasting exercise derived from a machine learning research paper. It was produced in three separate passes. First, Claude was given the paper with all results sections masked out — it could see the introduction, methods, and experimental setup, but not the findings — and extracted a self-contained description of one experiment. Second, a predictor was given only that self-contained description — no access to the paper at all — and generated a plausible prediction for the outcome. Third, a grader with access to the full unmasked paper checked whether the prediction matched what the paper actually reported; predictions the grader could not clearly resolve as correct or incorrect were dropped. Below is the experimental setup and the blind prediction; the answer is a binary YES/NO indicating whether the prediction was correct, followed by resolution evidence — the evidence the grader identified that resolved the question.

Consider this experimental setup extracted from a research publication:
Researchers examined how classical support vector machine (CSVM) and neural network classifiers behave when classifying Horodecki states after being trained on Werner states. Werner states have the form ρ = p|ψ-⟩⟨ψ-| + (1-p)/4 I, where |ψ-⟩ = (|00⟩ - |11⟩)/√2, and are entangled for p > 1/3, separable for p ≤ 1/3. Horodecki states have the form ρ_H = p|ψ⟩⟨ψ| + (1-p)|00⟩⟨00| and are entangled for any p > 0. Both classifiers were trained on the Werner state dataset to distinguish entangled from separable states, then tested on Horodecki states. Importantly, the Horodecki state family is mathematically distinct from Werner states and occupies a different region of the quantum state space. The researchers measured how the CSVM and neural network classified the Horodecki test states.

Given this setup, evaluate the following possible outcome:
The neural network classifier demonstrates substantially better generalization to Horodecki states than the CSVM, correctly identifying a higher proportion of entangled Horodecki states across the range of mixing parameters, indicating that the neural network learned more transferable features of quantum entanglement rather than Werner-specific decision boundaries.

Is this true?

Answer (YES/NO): NO